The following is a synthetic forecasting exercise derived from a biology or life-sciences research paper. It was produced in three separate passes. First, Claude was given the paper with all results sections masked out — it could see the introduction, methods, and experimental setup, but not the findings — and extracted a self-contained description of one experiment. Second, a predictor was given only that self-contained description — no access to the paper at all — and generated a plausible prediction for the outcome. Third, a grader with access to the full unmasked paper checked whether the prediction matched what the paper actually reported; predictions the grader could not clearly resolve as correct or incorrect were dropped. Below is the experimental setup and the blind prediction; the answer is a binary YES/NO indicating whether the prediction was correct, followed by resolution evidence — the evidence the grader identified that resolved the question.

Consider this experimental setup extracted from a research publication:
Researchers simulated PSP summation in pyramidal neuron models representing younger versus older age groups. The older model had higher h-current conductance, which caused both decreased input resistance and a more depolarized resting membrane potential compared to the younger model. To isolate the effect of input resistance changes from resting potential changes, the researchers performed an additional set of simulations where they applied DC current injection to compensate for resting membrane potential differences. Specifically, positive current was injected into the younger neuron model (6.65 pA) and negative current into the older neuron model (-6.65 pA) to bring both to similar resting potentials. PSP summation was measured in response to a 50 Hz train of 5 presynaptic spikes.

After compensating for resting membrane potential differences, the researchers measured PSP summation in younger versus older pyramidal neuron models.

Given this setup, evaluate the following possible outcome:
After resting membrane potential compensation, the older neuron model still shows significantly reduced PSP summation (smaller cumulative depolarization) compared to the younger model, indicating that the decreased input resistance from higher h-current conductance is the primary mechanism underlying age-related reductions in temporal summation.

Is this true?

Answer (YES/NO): YES